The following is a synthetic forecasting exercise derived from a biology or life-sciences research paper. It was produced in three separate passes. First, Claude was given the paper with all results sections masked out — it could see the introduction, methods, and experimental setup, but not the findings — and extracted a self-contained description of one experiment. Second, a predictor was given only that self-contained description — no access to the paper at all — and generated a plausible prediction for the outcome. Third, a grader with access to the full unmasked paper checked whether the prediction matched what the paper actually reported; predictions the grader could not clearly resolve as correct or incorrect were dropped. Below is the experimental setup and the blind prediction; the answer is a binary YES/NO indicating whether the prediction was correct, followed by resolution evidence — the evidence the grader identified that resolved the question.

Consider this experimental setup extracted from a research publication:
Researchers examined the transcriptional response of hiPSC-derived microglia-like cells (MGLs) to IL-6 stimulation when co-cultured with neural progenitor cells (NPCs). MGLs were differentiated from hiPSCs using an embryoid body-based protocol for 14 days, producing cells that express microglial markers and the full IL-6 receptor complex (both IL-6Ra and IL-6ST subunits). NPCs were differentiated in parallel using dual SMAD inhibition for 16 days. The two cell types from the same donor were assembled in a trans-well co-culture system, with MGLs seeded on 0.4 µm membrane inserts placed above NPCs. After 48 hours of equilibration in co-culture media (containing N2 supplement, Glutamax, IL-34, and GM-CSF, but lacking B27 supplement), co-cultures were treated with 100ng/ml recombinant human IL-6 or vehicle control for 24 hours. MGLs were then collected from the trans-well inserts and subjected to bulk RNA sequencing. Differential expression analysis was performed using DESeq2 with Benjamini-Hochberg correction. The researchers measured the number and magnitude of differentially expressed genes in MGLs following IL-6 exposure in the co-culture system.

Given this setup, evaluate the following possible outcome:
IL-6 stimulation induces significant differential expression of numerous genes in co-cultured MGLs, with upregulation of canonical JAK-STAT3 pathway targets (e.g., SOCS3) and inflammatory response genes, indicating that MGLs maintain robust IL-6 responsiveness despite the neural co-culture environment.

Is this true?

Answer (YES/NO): YES